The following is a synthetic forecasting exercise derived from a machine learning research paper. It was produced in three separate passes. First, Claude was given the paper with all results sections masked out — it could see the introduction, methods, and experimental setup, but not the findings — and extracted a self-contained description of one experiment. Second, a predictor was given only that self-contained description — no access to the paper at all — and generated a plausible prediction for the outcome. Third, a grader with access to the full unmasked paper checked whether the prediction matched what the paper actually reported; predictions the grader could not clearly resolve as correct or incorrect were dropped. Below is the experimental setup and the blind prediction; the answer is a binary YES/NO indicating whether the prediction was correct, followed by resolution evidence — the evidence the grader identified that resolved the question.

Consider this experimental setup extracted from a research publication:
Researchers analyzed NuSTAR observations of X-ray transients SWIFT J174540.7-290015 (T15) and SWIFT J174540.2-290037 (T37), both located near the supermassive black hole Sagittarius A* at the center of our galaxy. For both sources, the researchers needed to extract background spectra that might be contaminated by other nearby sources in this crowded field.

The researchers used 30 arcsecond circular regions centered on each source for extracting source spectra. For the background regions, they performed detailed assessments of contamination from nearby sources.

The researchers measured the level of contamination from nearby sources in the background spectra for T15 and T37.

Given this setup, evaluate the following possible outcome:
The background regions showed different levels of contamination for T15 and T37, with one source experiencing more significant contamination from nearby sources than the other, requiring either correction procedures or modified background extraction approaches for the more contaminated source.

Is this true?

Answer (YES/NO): NO